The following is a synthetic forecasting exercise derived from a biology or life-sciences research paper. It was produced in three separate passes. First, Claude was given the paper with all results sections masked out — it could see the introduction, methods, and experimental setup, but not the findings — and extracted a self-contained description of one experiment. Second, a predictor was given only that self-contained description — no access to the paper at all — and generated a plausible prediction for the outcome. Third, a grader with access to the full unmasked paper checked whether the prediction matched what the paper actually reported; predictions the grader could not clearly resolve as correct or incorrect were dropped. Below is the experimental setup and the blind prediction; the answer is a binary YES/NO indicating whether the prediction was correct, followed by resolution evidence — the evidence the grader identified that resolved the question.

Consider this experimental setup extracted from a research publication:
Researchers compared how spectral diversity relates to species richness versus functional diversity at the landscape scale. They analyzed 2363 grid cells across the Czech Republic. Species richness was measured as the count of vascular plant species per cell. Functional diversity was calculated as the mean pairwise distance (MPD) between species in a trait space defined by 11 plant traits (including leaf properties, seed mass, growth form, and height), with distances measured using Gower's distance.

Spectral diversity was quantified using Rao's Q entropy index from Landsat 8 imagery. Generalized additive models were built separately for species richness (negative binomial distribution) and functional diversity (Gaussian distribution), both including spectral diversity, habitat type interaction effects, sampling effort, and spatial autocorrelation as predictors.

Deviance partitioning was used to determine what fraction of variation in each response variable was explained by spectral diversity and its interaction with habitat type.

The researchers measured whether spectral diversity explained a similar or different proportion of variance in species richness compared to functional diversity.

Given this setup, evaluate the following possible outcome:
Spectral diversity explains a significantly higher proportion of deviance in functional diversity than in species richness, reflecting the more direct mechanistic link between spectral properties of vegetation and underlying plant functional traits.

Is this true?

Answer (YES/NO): NO